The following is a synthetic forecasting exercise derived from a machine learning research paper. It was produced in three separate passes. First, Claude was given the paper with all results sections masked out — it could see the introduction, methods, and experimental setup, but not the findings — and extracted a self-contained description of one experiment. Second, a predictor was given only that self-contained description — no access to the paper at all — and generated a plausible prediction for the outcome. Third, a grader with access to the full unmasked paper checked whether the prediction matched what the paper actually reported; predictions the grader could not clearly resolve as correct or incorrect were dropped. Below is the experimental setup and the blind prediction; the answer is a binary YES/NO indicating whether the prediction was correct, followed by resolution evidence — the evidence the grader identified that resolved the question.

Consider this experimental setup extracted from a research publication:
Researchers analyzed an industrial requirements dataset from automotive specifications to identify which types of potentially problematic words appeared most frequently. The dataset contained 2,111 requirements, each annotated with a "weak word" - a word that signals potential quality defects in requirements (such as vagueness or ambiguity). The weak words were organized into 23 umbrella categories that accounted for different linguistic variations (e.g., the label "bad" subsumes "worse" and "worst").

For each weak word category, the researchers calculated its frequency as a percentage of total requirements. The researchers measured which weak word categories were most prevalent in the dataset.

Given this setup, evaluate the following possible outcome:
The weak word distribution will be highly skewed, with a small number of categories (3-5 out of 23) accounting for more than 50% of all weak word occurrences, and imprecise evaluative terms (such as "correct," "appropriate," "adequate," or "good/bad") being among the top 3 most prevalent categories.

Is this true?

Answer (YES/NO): NO